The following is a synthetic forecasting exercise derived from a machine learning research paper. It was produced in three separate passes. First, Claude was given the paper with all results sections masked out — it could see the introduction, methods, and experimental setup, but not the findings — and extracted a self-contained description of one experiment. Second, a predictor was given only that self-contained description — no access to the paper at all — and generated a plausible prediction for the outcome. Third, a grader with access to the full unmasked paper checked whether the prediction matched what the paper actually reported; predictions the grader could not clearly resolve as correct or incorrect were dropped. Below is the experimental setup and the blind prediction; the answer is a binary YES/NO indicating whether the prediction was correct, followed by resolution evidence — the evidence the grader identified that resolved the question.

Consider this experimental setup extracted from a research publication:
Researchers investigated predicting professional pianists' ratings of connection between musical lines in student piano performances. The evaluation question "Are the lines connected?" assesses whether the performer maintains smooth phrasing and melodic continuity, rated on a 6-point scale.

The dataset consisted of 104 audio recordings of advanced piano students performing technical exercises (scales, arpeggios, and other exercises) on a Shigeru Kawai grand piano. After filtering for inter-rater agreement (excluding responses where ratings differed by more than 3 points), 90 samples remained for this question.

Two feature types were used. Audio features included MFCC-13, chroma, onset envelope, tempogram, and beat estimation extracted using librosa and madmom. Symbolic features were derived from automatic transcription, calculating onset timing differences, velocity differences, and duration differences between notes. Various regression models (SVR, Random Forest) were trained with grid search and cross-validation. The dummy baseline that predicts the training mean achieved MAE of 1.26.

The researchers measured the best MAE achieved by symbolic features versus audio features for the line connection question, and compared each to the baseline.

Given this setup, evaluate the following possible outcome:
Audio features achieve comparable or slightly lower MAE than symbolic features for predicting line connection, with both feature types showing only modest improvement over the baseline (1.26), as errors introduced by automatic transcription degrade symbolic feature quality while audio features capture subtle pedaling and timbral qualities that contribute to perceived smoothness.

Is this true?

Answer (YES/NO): NO